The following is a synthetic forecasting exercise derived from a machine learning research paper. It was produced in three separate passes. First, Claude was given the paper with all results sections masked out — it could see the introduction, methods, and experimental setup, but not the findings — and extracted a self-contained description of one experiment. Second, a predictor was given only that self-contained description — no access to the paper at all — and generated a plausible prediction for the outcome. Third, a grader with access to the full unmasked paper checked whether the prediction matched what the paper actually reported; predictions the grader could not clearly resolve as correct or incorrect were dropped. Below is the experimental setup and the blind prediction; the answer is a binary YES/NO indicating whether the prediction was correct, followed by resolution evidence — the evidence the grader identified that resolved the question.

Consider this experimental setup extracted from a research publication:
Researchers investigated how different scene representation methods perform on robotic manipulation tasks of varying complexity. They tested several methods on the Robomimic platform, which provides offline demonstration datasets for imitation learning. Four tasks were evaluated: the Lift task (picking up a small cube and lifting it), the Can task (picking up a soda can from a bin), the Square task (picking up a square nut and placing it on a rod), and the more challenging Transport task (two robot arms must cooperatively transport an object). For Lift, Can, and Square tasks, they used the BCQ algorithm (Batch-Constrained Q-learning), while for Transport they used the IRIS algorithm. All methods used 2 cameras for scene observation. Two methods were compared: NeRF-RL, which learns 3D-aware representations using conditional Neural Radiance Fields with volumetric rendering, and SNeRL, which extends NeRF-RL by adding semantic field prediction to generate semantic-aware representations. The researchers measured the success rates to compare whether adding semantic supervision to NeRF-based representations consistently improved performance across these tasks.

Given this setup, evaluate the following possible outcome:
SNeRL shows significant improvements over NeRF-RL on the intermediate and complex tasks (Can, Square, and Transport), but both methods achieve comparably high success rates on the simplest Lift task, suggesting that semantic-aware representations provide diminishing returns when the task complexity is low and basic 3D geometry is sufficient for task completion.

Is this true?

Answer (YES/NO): NO